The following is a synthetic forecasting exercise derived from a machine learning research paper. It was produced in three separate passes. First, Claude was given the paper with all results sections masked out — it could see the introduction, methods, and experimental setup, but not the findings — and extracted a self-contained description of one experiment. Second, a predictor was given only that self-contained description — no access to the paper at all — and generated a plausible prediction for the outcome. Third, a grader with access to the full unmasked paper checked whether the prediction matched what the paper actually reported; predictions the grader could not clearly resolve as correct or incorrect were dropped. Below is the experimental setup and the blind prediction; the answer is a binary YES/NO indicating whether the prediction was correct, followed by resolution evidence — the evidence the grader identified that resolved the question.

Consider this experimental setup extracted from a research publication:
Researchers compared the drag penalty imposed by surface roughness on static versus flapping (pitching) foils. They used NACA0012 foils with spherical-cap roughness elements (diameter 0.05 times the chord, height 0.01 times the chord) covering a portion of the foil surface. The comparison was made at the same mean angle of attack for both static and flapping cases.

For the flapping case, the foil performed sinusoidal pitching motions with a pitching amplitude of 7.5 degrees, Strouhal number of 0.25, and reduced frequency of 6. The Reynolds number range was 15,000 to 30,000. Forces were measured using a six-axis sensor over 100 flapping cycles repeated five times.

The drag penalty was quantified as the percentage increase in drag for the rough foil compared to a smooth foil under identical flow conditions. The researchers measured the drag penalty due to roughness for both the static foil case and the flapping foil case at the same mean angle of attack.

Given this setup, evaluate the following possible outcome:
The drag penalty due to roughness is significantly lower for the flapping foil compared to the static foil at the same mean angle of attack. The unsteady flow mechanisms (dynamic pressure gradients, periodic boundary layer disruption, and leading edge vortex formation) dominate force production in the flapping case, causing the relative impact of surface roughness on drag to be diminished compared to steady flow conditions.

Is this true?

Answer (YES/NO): YES